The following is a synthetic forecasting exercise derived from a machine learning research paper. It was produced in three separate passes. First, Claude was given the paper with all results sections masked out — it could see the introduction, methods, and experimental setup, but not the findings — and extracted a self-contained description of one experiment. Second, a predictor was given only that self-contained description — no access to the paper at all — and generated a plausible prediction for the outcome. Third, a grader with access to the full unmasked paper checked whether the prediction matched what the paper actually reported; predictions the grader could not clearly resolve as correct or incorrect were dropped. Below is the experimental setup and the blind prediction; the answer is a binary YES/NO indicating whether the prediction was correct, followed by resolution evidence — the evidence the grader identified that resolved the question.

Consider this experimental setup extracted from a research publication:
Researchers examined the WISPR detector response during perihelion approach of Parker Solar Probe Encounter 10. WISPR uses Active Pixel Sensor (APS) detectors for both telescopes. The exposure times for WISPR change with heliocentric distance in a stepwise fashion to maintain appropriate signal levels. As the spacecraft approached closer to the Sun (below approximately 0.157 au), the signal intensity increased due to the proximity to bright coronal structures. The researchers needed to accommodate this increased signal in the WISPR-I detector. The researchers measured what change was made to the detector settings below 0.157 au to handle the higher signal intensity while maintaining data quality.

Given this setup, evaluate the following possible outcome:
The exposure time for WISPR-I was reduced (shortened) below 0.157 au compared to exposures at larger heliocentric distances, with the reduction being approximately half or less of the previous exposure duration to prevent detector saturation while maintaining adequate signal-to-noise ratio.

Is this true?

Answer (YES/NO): NO